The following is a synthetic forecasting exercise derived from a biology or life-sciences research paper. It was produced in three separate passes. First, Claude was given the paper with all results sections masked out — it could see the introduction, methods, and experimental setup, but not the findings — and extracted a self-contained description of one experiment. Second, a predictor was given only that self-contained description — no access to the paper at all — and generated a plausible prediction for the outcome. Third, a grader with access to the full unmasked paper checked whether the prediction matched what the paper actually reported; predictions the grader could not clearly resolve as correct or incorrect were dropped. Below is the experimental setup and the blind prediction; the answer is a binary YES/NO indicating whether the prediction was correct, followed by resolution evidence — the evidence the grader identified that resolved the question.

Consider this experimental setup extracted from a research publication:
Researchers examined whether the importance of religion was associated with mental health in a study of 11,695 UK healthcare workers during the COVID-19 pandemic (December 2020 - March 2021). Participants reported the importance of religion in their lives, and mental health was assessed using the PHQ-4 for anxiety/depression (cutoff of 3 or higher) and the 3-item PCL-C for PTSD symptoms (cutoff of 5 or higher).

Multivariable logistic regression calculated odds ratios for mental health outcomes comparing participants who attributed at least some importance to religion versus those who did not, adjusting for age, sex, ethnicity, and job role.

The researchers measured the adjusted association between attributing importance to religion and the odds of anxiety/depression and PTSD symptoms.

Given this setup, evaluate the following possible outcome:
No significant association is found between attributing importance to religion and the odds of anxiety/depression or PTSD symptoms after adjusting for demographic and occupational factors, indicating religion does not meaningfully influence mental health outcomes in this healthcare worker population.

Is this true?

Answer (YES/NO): NO